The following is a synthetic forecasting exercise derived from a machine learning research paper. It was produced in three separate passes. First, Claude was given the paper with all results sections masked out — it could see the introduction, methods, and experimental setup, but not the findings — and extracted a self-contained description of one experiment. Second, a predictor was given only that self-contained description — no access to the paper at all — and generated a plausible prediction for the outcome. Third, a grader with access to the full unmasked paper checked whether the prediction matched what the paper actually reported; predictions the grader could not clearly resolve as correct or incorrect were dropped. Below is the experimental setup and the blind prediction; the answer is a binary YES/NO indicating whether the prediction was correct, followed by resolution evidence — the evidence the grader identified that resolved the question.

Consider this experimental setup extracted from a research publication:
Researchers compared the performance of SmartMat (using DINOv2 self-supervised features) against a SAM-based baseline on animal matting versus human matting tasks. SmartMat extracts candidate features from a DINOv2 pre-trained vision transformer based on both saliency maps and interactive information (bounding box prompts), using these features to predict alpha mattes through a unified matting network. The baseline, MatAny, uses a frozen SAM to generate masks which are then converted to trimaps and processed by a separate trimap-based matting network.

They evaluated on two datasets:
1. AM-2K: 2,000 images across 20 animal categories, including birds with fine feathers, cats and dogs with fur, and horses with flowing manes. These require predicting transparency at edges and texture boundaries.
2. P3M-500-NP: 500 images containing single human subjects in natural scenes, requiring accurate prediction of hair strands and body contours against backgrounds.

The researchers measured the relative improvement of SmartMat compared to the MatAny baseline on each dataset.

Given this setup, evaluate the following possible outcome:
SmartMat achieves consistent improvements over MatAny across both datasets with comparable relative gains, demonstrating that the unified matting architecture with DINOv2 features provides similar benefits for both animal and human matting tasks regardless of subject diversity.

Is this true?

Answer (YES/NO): NO